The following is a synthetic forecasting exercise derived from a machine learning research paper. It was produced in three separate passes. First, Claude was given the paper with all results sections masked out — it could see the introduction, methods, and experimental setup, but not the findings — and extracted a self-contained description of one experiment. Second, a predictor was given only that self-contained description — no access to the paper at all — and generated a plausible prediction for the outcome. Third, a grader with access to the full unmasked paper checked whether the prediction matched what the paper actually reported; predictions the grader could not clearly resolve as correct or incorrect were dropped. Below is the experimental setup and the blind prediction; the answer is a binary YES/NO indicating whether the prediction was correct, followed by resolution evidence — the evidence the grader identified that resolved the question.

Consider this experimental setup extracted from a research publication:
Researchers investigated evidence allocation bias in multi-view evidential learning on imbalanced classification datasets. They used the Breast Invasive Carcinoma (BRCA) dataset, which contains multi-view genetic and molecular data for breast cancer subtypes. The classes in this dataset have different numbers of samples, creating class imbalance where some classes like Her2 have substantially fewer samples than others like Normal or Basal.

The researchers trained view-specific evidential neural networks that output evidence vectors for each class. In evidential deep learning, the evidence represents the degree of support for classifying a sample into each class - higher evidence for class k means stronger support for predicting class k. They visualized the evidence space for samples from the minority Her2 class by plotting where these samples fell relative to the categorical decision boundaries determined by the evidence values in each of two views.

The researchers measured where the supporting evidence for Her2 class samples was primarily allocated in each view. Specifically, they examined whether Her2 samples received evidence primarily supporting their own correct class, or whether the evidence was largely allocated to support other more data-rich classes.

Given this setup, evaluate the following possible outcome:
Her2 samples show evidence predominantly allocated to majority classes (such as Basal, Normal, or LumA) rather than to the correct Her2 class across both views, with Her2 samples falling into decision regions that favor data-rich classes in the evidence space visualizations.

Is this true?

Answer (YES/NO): YES